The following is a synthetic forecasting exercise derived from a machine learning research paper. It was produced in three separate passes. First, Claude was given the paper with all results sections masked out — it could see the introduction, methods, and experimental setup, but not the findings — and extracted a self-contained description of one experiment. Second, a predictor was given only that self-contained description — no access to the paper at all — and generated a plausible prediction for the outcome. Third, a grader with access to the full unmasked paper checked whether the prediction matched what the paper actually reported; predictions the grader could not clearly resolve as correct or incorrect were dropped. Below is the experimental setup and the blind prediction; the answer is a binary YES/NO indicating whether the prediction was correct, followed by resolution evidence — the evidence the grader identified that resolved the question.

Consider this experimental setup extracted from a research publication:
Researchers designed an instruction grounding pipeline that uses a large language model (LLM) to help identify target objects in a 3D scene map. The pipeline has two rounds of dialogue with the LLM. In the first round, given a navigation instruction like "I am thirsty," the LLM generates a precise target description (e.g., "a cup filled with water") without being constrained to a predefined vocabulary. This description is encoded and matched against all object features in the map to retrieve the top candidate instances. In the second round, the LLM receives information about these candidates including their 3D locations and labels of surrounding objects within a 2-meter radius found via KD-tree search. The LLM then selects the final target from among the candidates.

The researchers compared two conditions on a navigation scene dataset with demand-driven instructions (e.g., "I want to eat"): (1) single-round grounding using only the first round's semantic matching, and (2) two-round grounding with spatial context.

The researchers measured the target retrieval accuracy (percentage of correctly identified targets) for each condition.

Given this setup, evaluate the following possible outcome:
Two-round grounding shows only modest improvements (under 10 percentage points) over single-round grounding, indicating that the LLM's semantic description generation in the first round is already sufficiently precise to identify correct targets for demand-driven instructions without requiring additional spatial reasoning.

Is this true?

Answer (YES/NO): YES